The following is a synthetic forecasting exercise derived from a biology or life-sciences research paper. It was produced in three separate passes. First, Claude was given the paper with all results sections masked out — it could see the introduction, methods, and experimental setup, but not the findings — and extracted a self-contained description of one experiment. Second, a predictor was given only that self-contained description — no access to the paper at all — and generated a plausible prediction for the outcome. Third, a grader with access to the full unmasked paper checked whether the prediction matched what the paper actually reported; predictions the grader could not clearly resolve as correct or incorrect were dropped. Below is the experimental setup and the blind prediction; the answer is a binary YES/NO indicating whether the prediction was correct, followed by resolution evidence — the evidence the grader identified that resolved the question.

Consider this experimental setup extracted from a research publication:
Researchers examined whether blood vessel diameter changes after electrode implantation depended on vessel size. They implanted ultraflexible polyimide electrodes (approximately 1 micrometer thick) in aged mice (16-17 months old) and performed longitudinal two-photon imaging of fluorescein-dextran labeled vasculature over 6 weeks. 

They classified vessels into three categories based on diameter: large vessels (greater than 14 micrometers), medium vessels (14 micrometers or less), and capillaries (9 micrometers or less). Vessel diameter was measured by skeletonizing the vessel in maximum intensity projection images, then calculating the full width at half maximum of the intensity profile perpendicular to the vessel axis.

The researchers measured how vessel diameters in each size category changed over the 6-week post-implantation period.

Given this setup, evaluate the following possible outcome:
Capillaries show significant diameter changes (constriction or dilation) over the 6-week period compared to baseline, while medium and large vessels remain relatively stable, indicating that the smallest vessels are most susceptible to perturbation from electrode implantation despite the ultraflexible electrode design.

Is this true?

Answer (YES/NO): NO